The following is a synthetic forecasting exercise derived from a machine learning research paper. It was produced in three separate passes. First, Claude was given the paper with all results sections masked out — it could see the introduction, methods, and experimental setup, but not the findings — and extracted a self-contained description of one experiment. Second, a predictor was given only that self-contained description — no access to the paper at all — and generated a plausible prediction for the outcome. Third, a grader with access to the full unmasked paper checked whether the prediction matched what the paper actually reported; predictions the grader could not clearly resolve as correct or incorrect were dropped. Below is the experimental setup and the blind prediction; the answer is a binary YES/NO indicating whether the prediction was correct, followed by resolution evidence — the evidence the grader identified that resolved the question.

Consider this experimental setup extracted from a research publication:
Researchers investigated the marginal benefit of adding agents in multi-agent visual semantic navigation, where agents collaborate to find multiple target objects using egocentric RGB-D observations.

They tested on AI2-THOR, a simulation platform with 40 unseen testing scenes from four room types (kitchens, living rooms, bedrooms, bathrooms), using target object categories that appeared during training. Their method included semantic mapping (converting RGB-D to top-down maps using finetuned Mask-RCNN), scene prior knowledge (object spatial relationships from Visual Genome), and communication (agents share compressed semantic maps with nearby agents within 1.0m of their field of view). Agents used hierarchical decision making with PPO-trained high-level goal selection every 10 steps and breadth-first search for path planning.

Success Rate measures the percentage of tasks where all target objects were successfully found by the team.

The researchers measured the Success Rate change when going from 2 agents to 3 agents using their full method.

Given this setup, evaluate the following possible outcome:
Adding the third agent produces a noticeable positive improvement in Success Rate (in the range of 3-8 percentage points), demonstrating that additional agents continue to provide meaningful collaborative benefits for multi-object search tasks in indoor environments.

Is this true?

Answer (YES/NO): NO